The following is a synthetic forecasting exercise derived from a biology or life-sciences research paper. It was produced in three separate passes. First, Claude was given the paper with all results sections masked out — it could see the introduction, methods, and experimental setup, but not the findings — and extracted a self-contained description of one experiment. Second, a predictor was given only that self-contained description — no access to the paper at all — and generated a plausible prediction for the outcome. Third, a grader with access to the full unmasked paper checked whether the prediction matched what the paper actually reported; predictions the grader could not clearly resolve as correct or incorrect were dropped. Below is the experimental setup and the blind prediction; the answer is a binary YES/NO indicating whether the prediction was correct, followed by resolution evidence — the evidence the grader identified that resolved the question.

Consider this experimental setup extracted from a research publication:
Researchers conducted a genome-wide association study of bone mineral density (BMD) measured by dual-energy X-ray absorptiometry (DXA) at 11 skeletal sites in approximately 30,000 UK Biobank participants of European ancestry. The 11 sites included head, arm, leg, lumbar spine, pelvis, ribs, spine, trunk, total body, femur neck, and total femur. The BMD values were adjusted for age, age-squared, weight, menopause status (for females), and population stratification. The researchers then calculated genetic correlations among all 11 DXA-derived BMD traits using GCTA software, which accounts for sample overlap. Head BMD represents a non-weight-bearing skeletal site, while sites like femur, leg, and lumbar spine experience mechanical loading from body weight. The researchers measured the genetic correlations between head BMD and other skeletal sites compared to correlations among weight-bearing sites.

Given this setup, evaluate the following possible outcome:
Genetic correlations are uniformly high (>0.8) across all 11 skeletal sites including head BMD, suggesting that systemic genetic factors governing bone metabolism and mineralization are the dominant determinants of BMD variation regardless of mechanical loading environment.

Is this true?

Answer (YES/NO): NO